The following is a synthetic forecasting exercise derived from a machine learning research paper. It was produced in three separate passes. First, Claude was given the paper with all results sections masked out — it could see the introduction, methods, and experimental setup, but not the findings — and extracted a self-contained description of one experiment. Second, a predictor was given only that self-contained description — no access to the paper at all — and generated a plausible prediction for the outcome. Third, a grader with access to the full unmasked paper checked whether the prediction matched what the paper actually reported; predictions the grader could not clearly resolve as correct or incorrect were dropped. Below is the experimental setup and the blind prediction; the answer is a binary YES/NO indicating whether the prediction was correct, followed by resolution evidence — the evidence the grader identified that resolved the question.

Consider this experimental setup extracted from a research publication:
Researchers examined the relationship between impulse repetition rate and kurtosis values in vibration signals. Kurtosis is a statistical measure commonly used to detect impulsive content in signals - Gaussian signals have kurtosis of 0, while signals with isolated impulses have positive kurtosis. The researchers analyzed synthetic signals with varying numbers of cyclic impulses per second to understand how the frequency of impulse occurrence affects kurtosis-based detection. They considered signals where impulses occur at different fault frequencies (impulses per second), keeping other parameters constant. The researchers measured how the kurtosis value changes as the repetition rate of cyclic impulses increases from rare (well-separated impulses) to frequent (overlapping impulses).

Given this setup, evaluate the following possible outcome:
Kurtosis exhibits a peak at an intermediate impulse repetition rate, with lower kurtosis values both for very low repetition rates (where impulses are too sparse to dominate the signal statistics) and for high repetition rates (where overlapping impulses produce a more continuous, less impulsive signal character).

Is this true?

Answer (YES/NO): NO